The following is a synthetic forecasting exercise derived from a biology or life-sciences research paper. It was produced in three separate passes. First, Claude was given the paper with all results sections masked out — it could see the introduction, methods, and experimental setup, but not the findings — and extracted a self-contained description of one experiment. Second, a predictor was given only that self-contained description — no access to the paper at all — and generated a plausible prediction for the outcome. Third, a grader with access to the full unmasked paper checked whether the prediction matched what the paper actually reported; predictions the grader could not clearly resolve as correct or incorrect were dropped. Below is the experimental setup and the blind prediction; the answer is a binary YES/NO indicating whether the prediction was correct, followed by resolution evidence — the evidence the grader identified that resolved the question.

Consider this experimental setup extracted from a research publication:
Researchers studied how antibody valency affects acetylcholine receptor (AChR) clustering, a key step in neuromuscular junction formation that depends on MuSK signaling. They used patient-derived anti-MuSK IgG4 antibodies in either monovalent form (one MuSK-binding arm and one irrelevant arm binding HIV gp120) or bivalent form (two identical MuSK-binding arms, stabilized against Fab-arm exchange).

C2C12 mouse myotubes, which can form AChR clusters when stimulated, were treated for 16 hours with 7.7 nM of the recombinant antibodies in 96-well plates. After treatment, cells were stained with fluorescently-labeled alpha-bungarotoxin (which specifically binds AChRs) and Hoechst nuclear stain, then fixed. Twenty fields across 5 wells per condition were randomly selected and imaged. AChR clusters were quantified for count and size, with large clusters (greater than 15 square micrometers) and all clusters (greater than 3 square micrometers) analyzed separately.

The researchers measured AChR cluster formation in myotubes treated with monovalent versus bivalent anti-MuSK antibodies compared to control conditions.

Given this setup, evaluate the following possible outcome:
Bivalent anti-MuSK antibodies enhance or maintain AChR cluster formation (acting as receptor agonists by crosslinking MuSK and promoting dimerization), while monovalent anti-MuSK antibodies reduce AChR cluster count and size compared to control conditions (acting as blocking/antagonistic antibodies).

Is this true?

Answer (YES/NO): YES